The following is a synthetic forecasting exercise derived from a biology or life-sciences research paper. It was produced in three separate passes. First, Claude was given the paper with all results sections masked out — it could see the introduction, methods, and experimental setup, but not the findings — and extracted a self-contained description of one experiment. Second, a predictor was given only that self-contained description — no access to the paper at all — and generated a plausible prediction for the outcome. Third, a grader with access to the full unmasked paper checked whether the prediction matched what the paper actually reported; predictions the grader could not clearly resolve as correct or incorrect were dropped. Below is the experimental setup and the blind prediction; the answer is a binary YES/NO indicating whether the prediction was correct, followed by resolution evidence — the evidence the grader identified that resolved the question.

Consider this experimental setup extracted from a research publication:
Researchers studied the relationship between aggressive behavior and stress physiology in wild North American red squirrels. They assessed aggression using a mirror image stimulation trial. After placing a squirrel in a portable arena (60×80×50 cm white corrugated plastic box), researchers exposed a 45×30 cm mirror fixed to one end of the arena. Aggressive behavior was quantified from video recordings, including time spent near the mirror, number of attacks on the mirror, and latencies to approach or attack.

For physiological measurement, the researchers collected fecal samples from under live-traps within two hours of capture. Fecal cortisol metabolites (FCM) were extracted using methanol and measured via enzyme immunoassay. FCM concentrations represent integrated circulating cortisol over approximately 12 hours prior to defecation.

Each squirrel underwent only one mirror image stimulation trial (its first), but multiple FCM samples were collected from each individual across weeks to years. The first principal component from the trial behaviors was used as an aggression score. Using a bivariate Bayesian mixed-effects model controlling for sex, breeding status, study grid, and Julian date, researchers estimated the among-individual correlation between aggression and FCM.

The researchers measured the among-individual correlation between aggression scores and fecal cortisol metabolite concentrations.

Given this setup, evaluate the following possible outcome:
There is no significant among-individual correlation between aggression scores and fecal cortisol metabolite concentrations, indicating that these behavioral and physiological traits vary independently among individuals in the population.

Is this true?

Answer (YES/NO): YES